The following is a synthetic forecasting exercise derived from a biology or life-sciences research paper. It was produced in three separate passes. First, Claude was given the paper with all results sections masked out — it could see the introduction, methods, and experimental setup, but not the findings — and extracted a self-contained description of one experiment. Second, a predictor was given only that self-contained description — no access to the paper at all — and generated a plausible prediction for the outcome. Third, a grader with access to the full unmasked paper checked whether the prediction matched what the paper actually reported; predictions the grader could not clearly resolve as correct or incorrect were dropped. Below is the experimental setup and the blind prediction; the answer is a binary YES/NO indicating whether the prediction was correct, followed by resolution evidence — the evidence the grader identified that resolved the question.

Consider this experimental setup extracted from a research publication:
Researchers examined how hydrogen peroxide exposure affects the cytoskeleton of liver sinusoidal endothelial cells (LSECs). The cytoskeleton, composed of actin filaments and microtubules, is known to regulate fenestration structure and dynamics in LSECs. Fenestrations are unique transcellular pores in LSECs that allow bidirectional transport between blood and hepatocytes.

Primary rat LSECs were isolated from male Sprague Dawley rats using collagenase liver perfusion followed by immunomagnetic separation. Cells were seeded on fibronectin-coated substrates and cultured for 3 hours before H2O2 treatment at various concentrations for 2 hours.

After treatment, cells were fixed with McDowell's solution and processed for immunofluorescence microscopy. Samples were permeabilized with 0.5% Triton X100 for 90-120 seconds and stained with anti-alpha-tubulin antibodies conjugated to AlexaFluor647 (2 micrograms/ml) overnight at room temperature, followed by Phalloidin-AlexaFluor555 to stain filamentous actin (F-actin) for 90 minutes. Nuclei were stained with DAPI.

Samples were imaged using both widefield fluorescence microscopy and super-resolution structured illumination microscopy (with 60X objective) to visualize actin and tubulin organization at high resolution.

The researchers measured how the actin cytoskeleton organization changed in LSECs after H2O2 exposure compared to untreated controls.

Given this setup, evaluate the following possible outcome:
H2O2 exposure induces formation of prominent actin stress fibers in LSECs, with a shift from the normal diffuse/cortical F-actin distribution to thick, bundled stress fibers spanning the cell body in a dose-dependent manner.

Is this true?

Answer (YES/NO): NO